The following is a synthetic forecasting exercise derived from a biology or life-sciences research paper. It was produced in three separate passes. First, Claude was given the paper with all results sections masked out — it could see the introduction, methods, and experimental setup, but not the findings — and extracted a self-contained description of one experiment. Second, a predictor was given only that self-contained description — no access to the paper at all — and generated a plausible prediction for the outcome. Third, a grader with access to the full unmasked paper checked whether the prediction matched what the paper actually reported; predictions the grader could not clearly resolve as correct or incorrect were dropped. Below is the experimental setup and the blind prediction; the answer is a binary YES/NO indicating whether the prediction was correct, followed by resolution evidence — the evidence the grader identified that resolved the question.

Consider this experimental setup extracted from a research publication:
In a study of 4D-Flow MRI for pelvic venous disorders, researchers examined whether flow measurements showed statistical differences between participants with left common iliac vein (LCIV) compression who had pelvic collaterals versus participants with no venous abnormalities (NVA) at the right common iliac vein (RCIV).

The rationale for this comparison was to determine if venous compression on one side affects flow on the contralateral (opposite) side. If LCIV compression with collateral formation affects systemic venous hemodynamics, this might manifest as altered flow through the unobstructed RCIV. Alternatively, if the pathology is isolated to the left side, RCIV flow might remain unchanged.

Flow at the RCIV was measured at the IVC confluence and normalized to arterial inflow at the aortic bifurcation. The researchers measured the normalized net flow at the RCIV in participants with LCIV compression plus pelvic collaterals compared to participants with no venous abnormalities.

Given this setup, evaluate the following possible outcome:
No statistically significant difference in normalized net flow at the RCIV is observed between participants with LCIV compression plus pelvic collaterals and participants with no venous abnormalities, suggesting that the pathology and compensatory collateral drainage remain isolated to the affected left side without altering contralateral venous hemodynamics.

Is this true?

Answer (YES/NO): NO